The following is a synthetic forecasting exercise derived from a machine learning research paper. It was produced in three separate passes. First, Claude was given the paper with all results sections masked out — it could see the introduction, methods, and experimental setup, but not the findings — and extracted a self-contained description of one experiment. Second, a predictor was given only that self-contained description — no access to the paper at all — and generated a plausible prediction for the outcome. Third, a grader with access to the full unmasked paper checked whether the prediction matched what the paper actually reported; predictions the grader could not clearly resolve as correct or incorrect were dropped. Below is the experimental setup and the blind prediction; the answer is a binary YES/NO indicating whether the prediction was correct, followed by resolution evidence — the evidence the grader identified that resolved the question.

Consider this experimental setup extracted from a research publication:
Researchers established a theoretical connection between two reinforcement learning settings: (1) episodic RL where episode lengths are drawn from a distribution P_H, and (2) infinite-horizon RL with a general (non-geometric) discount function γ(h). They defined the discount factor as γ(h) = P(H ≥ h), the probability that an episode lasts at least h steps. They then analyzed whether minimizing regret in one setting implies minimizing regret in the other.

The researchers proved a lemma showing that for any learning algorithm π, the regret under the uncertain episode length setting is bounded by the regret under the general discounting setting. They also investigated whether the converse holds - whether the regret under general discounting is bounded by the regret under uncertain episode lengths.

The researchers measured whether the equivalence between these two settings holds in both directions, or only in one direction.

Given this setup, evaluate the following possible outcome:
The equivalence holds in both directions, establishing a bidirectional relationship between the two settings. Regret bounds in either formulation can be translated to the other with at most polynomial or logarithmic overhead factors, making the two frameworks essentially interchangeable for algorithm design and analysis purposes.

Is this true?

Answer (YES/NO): NO